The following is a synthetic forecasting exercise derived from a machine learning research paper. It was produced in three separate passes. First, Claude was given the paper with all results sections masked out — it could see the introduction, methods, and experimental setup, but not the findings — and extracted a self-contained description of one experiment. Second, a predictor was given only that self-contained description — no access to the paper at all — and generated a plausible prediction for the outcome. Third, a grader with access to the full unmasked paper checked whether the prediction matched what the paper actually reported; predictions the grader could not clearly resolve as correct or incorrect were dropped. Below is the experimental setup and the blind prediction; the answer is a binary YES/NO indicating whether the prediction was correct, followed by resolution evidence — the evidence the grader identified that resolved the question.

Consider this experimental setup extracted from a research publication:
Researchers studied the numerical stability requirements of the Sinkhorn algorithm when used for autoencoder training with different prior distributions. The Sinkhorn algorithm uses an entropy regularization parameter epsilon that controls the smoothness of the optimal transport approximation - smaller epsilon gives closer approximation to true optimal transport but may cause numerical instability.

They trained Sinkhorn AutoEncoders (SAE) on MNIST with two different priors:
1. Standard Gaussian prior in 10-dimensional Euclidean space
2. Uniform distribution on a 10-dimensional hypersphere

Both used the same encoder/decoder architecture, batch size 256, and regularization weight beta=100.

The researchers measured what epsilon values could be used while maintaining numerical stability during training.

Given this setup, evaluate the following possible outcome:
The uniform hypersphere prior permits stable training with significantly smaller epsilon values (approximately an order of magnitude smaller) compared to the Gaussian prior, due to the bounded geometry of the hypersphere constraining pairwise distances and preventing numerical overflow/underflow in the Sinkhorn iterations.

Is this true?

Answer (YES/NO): NO